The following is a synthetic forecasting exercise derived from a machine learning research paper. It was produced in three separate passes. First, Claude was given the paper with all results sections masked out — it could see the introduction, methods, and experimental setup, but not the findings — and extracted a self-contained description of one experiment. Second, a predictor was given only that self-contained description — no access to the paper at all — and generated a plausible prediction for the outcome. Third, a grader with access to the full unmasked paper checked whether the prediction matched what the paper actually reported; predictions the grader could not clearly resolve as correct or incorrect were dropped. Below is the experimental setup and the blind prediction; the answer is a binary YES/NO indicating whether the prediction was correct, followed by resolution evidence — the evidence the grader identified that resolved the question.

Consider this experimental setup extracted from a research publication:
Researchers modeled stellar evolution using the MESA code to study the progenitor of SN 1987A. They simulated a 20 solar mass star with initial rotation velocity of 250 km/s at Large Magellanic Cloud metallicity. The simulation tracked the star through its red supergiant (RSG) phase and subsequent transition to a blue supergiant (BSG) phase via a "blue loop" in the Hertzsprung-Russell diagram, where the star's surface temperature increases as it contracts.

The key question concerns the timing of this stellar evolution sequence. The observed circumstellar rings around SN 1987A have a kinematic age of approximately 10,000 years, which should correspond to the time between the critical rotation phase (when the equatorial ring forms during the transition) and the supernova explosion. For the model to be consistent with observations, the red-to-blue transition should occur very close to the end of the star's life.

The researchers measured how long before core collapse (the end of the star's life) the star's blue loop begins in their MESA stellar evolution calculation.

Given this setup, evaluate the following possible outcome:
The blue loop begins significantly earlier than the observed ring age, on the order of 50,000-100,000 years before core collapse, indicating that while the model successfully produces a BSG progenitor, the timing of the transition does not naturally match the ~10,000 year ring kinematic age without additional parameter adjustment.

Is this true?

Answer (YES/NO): NO